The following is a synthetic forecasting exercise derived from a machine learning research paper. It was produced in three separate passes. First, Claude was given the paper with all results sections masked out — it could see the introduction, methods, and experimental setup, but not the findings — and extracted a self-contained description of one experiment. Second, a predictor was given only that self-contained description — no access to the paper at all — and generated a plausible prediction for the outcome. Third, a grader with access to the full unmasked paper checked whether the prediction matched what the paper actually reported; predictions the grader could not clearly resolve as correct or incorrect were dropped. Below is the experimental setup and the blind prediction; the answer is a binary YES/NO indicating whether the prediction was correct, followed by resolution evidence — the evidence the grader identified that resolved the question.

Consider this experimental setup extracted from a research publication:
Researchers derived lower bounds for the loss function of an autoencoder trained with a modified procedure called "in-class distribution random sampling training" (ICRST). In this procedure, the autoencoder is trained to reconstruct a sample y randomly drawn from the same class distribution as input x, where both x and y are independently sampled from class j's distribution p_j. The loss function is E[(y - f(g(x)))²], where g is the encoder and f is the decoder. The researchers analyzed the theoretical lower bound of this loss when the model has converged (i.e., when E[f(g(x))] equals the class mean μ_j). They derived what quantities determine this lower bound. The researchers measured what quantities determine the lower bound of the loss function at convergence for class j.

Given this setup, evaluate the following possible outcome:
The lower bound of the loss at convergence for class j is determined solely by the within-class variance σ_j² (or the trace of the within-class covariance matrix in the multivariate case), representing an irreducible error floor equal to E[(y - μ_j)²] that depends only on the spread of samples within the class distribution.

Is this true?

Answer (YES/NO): NO